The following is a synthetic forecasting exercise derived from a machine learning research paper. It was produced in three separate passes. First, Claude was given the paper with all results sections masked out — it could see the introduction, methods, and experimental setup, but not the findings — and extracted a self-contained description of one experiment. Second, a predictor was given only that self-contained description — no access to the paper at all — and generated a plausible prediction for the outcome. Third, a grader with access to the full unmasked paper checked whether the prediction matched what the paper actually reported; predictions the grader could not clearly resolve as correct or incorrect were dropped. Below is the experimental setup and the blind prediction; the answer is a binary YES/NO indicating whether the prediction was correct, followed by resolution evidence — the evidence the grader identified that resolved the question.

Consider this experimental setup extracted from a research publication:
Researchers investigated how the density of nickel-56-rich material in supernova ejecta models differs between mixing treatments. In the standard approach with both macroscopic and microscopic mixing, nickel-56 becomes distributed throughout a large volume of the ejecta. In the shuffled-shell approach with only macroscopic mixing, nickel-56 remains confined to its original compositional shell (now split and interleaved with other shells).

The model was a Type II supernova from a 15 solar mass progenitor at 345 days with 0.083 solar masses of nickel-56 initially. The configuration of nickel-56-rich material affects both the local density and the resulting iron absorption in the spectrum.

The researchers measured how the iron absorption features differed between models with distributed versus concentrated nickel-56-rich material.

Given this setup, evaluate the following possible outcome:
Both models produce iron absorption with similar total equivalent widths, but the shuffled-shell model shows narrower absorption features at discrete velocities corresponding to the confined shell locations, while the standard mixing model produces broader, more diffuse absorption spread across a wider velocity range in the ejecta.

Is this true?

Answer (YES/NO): NO